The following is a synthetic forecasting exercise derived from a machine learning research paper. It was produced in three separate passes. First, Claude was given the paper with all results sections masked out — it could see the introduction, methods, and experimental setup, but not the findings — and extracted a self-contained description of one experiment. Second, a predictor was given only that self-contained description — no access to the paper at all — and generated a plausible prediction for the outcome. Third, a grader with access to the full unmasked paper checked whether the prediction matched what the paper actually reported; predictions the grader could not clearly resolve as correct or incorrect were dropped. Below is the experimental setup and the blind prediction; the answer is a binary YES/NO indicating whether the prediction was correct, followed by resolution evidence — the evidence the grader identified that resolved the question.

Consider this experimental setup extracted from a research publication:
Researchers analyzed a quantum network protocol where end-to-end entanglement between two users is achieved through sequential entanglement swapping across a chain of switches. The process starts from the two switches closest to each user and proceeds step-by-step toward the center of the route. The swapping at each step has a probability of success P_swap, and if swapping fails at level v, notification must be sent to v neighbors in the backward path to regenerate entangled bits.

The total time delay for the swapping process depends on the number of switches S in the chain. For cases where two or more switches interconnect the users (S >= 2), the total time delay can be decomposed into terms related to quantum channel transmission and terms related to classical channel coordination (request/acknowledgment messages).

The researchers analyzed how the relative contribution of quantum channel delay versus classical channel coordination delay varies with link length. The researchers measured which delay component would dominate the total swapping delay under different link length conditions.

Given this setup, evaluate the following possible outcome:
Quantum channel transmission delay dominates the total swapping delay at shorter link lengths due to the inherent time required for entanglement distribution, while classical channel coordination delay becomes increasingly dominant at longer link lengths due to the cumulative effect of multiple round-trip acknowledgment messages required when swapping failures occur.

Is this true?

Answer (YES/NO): NO